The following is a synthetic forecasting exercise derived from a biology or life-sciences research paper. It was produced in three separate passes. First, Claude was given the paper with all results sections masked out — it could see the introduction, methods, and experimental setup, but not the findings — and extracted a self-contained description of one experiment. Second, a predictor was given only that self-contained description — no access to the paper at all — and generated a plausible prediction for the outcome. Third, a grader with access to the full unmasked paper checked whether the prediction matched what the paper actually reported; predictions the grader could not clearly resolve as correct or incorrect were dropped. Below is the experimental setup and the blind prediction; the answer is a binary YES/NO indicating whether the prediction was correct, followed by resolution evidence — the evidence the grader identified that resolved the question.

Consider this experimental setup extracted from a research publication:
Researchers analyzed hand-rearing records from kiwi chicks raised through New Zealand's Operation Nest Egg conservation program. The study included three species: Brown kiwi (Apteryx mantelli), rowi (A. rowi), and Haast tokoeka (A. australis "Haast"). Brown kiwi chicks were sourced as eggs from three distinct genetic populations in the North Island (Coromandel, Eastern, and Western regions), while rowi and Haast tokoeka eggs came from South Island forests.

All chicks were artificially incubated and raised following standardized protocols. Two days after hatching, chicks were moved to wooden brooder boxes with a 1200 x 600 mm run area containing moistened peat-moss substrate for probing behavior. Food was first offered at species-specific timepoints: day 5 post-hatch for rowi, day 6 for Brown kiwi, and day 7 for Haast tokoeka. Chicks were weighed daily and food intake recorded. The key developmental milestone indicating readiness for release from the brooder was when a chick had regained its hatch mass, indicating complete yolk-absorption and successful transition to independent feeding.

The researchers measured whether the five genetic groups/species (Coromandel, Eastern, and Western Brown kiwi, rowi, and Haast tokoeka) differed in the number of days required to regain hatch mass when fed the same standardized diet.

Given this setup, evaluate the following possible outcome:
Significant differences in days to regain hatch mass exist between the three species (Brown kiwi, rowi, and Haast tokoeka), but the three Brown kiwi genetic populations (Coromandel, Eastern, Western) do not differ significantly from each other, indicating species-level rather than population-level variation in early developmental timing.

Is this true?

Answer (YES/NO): NO